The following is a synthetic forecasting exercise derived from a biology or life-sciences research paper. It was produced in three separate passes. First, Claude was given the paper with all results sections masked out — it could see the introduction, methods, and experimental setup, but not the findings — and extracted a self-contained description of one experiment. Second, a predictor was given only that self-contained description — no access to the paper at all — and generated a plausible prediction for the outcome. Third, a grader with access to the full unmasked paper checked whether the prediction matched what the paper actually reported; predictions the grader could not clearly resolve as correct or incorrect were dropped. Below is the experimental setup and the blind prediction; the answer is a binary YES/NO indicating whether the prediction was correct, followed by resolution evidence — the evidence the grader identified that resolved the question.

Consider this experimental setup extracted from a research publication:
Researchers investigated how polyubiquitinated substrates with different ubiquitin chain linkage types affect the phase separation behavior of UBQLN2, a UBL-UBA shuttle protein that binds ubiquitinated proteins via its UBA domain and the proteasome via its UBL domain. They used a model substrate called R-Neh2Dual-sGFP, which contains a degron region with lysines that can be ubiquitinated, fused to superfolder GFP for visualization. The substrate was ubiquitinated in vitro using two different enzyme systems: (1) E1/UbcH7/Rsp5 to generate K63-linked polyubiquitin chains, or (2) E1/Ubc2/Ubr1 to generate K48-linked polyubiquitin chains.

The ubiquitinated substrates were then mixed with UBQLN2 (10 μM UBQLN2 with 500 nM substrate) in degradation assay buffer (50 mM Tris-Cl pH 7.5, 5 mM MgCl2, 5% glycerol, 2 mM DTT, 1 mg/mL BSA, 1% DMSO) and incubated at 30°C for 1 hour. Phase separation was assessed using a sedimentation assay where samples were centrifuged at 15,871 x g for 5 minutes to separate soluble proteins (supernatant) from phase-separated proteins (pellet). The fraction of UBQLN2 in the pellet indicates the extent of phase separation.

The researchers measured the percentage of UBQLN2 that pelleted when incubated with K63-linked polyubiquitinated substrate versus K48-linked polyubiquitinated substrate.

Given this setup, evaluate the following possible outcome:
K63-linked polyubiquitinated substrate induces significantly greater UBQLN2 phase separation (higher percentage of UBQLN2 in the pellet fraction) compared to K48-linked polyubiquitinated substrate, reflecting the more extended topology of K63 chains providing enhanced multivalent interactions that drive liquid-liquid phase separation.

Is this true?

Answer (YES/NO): YES